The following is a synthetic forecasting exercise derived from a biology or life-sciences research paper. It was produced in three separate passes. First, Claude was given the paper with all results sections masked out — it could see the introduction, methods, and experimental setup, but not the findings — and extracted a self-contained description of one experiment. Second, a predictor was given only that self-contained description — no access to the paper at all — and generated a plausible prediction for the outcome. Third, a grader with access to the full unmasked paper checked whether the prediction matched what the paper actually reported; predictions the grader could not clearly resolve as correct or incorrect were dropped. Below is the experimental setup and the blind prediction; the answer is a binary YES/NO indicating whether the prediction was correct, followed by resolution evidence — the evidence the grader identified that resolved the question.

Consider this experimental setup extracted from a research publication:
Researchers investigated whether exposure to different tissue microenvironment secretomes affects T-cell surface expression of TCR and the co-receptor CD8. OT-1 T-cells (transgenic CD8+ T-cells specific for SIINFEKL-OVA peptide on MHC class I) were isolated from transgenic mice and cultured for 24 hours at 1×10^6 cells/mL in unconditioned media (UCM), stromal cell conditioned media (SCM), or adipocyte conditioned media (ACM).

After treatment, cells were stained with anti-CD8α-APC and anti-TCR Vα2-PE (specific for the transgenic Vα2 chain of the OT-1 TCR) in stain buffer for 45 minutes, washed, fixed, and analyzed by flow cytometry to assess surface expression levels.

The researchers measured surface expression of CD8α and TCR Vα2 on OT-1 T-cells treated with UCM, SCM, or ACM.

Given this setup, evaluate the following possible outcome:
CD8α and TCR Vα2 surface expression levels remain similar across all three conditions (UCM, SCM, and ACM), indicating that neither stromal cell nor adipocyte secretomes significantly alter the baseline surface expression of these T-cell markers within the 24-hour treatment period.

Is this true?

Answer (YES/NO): YES